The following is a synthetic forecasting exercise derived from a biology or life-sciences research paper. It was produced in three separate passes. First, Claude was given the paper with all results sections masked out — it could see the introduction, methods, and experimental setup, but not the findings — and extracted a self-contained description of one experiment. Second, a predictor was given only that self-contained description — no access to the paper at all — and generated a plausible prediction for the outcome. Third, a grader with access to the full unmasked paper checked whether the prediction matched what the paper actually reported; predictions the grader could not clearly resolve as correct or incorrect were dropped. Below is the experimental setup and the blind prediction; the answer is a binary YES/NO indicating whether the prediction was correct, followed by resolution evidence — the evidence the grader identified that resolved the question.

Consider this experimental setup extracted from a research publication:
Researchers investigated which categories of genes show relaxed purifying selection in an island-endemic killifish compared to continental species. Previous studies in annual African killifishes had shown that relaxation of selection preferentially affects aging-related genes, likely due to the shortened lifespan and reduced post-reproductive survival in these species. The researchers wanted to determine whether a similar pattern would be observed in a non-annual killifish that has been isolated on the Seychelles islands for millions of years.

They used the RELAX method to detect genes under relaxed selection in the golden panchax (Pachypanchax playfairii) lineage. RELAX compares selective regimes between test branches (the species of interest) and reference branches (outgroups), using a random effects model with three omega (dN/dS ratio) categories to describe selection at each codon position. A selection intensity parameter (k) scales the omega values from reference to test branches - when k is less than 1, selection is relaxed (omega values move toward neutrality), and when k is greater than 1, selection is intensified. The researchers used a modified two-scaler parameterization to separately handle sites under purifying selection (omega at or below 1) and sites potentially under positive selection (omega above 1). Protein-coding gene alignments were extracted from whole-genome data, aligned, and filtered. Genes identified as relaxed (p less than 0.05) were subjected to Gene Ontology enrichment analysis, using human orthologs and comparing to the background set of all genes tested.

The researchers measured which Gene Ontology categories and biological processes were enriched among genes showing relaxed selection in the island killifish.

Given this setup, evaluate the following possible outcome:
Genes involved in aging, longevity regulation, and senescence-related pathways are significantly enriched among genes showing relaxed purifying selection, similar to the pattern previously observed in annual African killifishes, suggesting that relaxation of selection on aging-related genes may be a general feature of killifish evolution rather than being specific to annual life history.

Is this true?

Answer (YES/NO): NO